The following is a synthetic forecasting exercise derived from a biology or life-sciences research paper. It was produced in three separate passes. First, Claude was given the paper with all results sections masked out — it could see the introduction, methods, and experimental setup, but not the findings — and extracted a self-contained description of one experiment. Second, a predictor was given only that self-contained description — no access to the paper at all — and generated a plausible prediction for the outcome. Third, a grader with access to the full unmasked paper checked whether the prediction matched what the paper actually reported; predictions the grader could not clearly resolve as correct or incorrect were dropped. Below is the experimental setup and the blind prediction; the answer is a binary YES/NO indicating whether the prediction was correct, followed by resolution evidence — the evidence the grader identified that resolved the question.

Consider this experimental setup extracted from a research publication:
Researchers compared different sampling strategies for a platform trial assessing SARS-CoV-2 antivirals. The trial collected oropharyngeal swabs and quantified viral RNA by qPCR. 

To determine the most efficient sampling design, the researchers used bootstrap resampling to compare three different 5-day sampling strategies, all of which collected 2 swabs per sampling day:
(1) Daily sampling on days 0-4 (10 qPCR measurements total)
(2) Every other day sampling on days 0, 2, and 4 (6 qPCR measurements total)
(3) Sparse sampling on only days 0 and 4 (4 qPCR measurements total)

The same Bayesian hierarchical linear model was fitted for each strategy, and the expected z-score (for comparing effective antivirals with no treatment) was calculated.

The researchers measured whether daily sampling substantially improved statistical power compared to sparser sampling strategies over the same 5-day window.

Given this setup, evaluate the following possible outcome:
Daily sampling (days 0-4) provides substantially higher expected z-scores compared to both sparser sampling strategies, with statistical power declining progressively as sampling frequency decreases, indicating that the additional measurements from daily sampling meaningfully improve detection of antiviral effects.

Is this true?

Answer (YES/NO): NO